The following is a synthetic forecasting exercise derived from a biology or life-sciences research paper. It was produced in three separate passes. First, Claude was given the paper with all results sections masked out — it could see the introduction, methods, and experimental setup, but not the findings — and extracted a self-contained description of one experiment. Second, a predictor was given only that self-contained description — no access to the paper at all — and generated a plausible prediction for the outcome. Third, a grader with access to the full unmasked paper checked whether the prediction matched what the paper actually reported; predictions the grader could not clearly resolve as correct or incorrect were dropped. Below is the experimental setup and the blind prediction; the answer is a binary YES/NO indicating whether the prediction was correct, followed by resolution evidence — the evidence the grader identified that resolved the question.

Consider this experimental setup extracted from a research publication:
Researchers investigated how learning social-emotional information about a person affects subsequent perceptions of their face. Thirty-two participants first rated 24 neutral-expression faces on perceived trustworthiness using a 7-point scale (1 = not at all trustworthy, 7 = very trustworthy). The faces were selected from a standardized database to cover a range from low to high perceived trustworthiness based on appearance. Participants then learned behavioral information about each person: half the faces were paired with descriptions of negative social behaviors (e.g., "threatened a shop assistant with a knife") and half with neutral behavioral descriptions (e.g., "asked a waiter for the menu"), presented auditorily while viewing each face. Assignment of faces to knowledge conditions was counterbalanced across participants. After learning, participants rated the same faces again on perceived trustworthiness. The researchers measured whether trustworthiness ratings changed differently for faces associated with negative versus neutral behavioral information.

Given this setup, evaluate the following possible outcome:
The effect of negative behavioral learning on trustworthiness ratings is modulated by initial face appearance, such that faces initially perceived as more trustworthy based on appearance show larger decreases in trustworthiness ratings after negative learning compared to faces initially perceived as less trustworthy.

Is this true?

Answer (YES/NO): NO